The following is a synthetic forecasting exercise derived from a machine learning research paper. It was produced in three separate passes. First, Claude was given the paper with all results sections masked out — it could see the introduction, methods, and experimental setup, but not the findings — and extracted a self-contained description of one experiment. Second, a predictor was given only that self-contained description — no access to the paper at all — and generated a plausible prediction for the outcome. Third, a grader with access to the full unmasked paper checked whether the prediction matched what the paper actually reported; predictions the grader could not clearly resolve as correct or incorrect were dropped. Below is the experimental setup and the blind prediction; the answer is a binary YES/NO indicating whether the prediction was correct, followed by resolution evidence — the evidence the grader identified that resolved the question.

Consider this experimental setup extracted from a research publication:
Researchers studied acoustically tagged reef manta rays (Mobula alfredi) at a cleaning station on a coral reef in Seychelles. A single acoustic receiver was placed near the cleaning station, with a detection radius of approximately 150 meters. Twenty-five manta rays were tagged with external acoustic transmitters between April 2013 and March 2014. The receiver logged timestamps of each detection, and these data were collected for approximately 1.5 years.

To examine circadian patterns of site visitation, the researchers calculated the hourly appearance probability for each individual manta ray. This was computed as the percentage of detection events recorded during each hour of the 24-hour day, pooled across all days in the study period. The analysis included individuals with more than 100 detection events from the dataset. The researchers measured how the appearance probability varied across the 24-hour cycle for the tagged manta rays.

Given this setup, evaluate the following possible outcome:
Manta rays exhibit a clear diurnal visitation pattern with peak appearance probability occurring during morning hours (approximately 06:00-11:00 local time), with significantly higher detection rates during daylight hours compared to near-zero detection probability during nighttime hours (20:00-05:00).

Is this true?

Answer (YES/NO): NO